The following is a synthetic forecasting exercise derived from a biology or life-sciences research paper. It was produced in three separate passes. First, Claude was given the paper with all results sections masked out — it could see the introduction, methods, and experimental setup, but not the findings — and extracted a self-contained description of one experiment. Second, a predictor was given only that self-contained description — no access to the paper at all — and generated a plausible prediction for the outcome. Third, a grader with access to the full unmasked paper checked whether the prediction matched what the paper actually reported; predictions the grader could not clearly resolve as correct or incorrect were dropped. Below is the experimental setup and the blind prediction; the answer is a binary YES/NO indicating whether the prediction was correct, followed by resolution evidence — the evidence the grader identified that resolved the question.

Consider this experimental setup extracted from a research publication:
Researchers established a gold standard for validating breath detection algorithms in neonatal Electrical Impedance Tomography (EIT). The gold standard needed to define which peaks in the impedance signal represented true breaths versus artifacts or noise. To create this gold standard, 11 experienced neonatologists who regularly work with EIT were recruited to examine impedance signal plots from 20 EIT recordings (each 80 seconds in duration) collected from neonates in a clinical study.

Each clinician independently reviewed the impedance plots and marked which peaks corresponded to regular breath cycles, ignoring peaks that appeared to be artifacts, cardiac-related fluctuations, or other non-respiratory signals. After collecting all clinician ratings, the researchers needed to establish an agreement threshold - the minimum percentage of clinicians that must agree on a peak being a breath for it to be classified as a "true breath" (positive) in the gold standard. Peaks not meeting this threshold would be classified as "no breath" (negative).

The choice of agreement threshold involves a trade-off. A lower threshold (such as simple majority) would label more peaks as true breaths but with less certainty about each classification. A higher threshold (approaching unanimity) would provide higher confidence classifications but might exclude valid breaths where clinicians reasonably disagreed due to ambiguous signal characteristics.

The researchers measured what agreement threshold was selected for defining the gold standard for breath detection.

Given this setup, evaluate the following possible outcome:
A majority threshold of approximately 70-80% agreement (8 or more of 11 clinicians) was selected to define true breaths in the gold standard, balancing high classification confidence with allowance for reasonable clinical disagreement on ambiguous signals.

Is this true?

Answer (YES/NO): YES